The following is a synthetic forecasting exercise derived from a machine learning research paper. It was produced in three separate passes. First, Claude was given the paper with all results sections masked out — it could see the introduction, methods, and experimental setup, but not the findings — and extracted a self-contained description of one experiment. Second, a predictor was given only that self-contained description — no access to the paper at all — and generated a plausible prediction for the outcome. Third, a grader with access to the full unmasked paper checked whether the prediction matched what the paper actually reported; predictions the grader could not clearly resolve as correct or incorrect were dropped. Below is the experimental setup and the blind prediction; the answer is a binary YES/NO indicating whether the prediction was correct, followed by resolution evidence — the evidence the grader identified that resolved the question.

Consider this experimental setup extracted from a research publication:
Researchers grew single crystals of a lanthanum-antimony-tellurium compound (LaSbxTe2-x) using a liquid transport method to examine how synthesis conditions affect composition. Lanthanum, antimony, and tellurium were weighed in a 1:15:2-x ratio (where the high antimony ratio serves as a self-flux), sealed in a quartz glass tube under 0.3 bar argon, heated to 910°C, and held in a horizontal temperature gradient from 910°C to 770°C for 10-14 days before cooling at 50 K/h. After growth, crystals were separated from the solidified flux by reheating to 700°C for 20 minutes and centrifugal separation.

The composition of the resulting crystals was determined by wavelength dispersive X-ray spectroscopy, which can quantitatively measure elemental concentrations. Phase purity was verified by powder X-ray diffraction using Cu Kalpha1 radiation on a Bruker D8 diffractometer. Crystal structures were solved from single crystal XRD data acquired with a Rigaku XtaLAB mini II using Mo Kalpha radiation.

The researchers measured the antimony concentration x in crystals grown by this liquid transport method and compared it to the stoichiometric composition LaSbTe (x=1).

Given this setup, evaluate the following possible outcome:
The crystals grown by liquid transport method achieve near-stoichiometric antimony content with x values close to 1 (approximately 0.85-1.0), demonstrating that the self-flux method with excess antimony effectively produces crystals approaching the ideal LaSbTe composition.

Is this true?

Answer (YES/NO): YES